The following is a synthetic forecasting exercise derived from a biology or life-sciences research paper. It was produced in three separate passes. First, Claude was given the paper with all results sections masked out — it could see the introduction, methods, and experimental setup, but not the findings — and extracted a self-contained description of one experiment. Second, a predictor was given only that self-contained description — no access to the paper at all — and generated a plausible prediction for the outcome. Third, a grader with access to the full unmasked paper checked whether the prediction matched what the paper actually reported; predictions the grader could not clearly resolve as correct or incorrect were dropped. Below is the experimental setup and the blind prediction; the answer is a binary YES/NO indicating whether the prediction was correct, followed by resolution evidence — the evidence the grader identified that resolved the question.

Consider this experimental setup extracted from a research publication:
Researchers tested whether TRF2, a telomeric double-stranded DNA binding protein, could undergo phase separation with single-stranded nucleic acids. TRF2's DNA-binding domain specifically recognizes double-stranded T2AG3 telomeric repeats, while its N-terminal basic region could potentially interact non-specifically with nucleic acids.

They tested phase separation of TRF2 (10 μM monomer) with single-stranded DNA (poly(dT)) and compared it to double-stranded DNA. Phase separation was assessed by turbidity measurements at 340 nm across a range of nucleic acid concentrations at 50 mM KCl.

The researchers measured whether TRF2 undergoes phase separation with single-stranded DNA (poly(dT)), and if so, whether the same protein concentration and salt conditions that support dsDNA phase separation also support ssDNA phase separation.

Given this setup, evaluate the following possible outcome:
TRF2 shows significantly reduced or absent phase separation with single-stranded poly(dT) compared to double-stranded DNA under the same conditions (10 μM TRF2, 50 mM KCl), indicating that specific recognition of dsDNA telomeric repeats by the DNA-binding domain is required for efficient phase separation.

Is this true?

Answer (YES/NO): NO